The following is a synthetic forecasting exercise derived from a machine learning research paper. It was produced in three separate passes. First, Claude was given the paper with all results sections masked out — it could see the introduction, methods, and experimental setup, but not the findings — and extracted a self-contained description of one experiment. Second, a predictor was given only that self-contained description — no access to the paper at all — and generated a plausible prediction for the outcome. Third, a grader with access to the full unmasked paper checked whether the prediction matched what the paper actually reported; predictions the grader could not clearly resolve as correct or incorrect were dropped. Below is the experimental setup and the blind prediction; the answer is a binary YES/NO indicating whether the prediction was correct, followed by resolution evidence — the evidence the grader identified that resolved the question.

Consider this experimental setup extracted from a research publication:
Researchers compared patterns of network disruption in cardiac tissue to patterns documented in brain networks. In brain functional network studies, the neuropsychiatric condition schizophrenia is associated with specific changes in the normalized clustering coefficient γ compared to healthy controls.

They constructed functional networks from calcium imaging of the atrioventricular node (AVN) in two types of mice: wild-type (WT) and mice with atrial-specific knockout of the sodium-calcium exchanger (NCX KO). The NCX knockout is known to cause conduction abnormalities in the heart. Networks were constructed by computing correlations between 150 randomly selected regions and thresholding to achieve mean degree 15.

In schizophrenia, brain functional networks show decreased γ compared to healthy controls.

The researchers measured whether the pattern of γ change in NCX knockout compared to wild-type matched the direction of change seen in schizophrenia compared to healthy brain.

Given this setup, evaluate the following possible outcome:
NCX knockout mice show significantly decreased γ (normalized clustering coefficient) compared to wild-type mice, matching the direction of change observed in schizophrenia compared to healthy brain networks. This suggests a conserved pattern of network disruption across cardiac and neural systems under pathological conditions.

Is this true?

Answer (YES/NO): YES